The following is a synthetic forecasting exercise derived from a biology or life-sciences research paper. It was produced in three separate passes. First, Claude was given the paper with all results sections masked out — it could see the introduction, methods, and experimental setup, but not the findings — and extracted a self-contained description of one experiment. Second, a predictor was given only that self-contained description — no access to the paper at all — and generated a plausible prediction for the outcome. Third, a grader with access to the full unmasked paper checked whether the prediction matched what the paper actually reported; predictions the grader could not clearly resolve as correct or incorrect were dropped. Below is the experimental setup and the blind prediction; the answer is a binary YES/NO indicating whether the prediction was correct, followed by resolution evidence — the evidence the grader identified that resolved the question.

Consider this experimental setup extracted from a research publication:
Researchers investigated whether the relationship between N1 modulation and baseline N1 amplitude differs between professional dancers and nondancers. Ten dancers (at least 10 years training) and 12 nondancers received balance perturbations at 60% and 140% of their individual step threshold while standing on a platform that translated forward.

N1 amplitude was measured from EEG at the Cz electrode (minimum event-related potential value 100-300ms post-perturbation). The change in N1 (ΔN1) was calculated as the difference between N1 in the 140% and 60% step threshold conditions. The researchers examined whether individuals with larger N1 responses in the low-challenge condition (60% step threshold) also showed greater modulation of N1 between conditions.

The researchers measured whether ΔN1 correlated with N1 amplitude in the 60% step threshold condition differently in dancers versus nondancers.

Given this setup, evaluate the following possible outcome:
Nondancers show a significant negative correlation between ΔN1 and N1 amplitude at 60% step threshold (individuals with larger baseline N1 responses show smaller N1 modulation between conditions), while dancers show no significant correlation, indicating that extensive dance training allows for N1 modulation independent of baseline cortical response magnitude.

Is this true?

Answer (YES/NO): NO